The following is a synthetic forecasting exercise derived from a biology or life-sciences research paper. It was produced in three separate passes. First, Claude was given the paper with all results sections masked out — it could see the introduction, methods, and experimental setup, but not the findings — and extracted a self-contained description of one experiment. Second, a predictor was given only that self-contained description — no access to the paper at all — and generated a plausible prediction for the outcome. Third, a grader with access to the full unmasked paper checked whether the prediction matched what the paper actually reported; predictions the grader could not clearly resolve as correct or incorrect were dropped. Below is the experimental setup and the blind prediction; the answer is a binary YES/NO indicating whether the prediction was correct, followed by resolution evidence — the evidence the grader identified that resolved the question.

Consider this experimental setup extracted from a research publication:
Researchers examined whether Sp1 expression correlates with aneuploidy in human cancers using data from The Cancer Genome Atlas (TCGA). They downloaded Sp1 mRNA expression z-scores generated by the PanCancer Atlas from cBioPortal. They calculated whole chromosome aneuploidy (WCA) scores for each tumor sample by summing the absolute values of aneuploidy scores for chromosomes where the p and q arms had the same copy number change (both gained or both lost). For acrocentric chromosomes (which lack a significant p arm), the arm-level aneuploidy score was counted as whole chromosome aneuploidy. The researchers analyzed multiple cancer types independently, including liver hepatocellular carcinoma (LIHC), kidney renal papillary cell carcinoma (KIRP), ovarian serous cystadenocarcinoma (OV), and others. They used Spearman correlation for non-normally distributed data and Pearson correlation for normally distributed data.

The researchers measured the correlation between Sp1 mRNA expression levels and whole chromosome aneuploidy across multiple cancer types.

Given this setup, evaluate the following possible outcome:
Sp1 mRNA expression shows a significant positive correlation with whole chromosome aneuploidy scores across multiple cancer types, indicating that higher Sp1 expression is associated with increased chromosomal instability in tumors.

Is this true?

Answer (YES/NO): NO